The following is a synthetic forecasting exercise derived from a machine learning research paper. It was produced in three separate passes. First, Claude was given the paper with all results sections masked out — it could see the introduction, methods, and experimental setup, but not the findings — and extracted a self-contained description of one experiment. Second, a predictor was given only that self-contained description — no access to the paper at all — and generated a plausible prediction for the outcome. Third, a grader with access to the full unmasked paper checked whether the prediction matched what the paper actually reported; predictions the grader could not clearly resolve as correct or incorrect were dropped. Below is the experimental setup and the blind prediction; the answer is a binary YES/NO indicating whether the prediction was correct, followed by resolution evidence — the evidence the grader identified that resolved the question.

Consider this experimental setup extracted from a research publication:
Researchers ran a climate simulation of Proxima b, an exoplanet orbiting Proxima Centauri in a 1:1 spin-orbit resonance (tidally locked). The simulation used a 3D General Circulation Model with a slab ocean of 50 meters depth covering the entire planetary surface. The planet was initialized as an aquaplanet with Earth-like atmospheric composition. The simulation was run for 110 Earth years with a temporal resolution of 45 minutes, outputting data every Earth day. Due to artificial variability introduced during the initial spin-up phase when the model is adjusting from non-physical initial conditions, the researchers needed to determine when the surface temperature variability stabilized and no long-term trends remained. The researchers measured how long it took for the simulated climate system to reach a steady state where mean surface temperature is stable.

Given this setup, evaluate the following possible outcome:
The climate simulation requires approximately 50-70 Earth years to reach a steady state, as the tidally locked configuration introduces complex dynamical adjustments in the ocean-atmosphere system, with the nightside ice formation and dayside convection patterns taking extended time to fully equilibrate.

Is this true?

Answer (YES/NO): NO